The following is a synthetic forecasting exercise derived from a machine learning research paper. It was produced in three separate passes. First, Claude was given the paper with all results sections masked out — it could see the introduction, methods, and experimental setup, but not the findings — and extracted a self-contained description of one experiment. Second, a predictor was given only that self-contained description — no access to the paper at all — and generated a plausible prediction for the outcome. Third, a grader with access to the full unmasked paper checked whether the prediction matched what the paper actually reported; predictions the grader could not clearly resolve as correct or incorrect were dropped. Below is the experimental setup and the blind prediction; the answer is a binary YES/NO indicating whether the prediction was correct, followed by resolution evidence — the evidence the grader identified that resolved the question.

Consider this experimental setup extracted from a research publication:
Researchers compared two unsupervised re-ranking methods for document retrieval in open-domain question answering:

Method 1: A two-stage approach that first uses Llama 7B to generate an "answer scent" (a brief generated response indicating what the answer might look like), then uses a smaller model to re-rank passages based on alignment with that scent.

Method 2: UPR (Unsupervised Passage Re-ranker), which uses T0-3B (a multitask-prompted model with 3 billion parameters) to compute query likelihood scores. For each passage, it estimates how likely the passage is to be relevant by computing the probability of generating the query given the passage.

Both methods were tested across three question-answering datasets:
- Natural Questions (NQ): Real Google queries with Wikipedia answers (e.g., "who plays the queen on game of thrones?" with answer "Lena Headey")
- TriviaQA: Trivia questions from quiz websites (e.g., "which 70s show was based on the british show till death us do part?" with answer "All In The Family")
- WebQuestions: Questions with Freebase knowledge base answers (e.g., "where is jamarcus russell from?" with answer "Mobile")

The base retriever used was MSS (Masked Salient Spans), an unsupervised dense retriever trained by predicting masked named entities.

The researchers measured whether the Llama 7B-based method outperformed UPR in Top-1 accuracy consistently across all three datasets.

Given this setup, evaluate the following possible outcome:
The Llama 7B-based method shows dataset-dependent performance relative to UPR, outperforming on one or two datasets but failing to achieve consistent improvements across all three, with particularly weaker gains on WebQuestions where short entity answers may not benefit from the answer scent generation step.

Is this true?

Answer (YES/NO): NO